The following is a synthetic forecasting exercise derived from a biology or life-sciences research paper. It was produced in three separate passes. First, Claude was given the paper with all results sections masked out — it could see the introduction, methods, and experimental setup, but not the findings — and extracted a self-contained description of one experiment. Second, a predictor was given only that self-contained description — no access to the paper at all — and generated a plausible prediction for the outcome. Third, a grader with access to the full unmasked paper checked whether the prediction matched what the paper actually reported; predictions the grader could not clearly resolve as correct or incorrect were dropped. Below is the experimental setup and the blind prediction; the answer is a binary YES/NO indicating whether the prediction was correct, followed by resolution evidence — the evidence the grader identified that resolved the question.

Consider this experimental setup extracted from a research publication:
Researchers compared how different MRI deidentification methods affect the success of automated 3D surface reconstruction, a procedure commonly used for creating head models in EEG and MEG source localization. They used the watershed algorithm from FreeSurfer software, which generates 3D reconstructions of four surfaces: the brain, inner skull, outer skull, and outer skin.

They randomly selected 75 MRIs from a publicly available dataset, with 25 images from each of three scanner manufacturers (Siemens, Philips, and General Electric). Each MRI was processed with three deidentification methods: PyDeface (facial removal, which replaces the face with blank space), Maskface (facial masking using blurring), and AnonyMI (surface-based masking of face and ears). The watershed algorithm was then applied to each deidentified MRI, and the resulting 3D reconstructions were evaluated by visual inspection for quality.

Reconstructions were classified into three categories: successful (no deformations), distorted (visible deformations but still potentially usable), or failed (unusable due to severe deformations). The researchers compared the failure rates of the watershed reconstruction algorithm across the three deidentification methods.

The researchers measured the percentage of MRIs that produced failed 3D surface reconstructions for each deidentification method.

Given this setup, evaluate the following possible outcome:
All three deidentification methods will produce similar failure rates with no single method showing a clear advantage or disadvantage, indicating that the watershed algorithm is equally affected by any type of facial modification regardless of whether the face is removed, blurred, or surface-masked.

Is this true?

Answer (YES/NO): NO